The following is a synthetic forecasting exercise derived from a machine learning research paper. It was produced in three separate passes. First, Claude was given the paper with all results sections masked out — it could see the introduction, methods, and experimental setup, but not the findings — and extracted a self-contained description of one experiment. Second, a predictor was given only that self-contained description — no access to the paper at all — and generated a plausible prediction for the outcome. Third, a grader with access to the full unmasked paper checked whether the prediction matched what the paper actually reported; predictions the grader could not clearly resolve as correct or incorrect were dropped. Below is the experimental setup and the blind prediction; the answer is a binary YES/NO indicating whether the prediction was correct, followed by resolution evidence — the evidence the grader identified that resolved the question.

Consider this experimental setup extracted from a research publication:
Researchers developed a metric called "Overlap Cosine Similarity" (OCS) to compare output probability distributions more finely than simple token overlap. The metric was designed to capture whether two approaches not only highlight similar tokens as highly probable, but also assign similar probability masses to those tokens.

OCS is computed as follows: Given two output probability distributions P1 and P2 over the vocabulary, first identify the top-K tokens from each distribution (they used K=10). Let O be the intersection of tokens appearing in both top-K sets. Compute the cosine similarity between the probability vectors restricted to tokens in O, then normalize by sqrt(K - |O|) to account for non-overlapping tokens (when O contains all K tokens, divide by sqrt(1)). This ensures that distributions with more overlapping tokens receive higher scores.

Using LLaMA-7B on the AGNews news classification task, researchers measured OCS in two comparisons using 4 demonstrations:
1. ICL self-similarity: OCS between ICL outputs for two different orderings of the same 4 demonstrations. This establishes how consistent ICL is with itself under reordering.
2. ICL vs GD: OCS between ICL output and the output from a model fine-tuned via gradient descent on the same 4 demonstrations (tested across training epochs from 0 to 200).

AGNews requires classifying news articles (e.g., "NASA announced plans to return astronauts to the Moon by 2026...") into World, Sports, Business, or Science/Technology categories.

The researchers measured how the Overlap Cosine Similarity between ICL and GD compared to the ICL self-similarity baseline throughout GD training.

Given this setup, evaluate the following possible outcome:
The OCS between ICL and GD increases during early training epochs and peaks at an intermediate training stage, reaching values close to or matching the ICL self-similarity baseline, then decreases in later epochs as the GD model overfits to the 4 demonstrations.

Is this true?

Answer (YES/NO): NO